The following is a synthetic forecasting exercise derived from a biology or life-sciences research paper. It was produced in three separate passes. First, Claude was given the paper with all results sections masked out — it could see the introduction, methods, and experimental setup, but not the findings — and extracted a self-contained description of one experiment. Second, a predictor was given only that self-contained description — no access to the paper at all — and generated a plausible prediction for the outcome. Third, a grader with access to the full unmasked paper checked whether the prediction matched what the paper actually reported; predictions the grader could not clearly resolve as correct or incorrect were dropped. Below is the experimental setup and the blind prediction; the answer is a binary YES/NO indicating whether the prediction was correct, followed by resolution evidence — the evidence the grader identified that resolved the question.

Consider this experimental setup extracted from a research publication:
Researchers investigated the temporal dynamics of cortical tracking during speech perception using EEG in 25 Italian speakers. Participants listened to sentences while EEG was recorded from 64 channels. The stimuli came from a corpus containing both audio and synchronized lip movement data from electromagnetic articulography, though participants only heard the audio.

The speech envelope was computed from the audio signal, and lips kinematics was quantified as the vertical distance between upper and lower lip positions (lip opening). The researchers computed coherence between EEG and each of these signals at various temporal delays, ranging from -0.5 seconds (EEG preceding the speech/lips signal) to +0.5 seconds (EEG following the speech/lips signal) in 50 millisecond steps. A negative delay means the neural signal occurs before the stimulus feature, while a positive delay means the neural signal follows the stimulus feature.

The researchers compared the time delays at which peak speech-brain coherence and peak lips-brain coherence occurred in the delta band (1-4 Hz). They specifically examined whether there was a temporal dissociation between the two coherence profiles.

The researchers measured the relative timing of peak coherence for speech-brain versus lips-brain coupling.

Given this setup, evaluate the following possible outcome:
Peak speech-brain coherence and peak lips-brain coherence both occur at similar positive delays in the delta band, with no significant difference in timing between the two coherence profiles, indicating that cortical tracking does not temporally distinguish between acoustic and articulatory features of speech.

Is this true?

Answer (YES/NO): NO